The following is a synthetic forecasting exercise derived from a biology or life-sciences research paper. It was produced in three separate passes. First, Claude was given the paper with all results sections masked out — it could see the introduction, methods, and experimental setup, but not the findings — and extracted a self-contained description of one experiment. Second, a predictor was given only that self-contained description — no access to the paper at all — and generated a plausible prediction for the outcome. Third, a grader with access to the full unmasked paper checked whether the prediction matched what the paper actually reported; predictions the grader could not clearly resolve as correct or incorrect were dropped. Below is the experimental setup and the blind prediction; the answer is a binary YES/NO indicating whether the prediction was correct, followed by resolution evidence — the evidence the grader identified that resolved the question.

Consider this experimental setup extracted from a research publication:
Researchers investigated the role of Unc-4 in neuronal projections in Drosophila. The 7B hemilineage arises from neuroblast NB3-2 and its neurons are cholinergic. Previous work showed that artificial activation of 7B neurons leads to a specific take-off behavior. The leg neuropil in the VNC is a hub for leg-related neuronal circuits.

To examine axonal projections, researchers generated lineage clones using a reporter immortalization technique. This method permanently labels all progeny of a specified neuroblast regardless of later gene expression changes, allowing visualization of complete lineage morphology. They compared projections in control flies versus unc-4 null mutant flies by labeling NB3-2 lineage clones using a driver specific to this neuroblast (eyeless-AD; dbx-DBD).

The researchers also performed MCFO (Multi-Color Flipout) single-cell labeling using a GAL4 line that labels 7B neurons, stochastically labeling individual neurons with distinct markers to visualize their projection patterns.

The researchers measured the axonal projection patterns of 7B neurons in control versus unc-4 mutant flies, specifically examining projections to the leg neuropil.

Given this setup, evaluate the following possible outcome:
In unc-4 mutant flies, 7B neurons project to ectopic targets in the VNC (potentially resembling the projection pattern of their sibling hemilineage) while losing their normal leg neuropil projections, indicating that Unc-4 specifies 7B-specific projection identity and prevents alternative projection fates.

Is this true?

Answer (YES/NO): NO